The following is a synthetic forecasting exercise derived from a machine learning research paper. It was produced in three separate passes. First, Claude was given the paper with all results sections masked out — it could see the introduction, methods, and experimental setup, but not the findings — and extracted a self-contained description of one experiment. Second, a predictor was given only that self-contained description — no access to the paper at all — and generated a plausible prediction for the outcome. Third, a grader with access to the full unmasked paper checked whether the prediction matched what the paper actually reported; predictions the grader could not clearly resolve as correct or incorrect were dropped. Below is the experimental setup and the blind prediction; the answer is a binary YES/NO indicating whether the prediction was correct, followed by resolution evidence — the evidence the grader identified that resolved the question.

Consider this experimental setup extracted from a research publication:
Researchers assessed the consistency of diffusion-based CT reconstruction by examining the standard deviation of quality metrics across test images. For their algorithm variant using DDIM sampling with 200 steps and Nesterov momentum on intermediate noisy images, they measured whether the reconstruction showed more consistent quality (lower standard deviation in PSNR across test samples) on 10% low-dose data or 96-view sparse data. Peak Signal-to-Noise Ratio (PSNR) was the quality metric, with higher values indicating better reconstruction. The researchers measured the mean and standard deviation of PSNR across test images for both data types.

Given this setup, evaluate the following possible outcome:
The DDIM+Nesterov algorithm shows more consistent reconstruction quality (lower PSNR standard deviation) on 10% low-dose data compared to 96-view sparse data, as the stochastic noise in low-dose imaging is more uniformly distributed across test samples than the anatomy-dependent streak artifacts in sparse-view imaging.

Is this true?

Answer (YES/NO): YES